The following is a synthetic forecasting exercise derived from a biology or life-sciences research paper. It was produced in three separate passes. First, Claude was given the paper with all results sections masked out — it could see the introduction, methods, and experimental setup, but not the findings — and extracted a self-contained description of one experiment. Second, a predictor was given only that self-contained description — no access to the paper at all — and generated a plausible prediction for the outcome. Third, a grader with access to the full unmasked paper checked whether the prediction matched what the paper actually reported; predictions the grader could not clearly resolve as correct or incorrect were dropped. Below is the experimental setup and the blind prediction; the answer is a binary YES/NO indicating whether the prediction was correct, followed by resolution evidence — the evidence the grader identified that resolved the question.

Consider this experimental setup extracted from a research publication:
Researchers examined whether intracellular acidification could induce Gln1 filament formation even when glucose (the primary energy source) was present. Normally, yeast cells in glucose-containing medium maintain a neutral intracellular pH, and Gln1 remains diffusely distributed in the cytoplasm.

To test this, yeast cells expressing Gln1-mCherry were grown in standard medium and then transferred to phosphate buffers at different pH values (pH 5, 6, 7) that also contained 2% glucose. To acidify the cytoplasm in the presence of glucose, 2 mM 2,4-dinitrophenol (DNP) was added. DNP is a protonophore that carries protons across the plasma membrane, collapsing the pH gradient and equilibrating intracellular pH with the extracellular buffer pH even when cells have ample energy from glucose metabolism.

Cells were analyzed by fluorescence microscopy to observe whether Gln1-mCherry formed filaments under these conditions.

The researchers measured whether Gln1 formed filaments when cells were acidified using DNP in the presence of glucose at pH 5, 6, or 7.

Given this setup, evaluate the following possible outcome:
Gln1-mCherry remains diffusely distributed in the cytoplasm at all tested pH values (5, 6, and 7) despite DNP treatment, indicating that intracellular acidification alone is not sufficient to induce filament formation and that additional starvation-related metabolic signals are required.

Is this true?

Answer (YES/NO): NO